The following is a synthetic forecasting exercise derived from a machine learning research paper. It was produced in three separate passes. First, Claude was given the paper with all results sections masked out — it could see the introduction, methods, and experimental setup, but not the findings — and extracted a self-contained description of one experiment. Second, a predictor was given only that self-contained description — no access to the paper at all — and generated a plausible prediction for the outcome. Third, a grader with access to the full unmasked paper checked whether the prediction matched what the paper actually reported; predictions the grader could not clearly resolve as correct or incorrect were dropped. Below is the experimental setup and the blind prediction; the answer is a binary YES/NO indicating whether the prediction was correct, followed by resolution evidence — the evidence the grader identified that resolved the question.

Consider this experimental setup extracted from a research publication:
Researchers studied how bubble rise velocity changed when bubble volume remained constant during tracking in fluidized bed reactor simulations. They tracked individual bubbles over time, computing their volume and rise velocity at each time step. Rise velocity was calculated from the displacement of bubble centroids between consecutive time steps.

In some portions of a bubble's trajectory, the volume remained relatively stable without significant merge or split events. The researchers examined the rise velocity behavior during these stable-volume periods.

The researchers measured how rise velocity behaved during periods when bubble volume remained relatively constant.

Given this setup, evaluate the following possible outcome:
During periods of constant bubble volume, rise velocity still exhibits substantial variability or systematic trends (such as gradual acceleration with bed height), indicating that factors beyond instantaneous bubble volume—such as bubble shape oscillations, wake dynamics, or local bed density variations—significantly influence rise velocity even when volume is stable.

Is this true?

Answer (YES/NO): NO